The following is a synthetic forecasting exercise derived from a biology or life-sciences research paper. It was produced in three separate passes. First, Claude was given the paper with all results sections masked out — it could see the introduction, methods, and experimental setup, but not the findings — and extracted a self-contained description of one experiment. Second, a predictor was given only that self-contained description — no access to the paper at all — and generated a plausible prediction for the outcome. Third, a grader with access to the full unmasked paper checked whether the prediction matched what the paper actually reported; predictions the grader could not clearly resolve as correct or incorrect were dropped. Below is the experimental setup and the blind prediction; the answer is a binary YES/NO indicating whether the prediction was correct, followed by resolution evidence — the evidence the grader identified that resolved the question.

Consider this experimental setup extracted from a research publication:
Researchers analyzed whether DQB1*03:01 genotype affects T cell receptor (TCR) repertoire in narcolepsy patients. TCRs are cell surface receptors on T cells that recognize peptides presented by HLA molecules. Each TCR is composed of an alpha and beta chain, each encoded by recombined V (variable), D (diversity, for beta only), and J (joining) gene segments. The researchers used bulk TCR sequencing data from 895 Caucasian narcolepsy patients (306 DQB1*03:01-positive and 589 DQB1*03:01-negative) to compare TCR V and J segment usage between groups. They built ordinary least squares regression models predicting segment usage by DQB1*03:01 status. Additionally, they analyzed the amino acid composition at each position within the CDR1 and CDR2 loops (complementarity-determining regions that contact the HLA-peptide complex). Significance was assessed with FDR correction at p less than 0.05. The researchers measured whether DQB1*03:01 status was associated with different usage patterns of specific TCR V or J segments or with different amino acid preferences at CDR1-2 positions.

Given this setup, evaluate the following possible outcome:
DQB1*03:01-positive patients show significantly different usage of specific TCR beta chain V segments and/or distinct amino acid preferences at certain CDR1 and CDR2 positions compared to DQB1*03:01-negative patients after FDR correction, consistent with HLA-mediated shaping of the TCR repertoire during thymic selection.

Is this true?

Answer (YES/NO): YES